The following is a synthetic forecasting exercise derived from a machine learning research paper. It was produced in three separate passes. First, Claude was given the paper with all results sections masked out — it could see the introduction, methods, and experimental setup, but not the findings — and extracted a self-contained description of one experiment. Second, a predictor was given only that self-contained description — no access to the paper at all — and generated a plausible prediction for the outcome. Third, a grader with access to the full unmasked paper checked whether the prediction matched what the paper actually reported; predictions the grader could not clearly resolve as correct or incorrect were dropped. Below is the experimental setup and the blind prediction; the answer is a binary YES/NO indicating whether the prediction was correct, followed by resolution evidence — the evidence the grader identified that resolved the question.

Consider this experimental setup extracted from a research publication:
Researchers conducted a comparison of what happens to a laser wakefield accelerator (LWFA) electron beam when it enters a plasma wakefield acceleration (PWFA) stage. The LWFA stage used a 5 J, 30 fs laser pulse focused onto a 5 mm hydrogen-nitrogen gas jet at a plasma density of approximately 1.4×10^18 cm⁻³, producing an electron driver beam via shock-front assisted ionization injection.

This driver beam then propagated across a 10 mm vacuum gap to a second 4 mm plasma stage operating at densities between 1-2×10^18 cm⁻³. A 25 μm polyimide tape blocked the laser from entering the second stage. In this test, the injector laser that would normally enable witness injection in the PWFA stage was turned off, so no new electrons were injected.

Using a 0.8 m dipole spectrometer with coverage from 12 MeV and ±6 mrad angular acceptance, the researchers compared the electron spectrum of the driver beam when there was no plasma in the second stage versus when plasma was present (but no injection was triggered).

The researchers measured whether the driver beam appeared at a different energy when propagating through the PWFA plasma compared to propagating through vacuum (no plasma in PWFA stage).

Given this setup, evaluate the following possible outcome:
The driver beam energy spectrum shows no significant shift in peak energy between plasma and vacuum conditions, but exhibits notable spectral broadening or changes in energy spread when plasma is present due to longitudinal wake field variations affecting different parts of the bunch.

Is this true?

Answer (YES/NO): NO